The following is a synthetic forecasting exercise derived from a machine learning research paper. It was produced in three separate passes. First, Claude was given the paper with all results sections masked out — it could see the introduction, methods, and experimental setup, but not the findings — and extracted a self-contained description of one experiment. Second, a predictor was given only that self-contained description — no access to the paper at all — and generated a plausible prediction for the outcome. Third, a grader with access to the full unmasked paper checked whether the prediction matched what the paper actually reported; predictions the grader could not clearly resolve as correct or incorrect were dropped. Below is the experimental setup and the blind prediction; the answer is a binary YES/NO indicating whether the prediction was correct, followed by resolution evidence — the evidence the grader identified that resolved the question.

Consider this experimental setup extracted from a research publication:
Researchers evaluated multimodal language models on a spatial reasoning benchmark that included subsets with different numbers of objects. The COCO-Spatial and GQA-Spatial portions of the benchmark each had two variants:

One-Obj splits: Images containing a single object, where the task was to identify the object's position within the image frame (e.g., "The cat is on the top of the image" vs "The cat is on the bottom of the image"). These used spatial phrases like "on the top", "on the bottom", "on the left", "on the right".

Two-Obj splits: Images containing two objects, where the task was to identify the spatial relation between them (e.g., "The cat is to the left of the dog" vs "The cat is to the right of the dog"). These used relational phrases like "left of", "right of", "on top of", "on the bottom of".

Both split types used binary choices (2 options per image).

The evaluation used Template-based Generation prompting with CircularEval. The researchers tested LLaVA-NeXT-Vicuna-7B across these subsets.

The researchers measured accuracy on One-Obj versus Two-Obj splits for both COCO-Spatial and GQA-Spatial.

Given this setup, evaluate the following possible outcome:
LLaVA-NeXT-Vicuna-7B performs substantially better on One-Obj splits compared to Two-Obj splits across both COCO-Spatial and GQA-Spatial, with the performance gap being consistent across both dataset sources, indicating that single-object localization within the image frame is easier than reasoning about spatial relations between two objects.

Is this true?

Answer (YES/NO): YES